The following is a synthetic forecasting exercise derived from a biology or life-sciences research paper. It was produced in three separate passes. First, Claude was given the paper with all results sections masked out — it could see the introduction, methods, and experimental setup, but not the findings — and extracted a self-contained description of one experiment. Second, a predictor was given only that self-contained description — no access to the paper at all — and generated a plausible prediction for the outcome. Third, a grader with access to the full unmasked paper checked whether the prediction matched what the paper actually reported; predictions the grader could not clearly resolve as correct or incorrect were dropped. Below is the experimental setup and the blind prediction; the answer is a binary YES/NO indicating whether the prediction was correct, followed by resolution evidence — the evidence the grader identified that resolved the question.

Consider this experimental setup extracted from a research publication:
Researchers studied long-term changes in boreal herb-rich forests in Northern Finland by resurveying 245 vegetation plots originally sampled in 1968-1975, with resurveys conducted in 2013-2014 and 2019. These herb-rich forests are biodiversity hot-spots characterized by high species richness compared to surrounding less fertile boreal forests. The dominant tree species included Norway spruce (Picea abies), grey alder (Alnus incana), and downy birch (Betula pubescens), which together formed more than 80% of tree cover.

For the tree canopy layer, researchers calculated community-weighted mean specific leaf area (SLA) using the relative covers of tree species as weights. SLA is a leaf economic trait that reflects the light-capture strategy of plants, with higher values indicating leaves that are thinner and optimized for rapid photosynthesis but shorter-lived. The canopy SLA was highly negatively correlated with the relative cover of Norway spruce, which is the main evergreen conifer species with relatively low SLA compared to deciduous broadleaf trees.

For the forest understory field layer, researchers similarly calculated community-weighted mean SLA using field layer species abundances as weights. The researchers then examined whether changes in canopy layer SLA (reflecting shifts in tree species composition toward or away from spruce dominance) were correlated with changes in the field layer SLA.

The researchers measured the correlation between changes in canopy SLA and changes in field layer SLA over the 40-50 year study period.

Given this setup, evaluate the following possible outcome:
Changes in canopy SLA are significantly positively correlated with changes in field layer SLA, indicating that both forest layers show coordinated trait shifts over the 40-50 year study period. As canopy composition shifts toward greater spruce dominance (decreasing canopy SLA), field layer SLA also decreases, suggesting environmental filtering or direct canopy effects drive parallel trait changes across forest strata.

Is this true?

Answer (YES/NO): NO